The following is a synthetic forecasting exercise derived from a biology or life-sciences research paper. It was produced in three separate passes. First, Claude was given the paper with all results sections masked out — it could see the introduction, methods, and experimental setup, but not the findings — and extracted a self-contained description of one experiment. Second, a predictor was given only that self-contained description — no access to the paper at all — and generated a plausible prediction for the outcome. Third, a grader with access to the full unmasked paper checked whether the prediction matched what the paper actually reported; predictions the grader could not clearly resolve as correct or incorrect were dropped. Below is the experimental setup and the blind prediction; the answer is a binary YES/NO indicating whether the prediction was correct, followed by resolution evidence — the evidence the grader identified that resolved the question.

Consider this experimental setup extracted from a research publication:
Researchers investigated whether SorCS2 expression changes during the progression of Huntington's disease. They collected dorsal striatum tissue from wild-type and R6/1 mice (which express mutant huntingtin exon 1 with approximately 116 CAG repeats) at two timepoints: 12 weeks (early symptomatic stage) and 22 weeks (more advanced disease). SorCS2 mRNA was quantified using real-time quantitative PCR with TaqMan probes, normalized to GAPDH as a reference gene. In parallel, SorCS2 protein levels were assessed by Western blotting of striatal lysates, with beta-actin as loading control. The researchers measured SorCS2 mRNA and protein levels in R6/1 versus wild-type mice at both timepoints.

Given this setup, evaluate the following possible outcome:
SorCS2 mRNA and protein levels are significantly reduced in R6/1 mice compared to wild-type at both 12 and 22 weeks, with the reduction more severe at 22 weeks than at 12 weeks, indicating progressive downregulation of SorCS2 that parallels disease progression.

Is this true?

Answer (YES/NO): NO